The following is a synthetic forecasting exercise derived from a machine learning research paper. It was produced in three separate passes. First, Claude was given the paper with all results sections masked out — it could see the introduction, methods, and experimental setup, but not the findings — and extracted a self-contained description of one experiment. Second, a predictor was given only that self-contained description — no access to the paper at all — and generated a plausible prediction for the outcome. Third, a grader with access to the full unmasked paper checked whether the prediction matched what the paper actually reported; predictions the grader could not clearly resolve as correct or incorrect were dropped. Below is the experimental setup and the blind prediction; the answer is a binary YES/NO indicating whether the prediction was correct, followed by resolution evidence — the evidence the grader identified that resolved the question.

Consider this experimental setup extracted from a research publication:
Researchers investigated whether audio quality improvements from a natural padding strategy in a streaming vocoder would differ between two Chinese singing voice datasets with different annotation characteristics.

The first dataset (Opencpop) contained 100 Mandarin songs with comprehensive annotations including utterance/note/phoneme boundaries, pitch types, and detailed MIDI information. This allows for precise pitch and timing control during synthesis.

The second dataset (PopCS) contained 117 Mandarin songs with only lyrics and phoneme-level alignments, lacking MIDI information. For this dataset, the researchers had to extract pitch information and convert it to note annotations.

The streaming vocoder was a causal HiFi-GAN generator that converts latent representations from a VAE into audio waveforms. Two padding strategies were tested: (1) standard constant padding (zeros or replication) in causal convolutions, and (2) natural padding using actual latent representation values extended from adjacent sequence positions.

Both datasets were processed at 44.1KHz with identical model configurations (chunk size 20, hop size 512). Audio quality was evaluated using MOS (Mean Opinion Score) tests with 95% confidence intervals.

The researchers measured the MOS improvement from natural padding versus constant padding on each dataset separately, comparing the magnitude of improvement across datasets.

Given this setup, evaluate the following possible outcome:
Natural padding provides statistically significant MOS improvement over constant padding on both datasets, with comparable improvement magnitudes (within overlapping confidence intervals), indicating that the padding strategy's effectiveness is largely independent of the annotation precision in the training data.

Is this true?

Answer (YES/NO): NO